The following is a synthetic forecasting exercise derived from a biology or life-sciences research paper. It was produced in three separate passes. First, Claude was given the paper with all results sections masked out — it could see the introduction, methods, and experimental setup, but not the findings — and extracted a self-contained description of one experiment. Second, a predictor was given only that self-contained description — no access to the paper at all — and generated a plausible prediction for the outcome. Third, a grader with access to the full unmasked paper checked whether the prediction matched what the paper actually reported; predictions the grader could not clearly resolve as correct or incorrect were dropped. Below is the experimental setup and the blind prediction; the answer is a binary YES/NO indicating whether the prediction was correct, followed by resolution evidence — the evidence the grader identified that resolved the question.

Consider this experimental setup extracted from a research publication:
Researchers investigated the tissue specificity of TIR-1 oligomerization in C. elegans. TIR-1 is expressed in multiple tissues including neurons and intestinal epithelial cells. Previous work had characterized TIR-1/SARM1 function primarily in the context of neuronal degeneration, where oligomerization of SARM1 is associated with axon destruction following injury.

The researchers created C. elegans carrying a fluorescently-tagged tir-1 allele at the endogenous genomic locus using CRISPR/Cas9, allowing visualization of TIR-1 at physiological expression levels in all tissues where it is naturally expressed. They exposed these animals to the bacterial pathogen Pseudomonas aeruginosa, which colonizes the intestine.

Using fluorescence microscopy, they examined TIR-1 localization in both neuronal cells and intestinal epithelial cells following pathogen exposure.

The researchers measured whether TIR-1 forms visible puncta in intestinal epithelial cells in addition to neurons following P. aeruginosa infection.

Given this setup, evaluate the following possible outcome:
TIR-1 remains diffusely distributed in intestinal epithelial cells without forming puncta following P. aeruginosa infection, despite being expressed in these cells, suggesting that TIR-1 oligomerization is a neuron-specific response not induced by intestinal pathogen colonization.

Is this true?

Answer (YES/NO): NO